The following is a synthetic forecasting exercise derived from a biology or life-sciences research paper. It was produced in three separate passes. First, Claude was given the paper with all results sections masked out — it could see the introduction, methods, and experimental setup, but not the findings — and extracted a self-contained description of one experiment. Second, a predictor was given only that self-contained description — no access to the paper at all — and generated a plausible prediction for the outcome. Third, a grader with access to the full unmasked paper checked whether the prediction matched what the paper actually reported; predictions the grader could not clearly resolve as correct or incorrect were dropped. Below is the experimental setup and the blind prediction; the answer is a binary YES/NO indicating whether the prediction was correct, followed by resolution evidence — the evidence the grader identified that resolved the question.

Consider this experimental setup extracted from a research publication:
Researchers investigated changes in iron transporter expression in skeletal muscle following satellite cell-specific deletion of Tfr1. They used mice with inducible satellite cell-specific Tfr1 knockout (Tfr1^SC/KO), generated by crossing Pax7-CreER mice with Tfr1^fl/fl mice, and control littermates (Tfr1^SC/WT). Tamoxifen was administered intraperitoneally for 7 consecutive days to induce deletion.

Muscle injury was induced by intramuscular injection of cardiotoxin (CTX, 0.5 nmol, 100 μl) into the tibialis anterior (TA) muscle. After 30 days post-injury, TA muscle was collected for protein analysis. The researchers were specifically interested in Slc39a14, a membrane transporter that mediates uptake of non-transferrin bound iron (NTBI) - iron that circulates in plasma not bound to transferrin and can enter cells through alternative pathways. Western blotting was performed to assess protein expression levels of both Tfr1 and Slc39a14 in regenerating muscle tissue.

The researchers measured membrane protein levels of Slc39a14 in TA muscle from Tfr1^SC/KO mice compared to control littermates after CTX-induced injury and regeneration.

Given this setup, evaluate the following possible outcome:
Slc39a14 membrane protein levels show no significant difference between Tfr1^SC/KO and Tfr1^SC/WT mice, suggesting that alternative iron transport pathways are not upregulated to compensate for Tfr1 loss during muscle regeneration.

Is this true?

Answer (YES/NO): NO